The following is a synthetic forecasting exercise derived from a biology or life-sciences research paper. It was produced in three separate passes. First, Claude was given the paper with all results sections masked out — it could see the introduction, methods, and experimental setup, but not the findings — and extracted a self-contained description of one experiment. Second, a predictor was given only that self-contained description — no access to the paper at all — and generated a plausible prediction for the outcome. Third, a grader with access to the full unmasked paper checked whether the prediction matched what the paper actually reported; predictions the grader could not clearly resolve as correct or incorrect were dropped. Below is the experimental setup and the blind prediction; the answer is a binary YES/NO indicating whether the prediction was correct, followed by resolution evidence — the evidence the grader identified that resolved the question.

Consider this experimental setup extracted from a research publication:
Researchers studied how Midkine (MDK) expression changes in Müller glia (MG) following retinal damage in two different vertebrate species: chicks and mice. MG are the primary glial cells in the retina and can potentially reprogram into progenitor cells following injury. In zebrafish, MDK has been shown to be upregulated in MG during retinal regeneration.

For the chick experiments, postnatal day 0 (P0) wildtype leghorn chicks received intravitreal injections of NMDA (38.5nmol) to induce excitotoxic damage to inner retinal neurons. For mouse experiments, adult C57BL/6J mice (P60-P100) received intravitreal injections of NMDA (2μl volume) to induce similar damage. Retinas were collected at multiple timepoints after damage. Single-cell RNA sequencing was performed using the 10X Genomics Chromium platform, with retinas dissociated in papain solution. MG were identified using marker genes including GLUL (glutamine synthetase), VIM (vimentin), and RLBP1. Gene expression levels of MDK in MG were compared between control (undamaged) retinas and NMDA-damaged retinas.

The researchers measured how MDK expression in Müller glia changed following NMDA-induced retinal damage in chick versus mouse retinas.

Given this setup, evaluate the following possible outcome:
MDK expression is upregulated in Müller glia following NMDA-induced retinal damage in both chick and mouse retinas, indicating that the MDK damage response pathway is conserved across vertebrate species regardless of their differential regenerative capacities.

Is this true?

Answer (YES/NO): NO